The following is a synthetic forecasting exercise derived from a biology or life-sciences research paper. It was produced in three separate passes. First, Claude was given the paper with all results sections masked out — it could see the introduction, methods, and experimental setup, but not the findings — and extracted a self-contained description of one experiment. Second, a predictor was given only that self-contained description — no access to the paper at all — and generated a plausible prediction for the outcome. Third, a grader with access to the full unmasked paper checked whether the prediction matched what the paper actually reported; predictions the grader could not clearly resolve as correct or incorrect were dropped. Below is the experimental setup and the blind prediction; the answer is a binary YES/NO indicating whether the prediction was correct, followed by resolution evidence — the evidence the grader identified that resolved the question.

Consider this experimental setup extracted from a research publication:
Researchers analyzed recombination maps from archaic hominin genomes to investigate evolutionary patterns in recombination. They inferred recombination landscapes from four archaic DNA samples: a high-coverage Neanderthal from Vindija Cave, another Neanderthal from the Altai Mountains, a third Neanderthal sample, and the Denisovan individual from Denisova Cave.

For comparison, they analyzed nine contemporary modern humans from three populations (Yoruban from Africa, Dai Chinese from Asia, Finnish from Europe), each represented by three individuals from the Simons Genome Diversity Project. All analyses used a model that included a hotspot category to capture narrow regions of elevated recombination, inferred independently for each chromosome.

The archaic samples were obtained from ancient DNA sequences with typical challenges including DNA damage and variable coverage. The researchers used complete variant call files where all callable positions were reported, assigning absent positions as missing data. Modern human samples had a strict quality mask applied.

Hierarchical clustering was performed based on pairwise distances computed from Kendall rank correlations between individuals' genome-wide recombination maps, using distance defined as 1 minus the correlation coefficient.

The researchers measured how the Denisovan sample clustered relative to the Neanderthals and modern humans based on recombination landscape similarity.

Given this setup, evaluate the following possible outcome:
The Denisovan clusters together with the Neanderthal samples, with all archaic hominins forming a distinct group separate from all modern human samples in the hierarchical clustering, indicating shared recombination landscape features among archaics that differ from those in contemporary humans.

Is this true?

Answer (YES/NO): YES